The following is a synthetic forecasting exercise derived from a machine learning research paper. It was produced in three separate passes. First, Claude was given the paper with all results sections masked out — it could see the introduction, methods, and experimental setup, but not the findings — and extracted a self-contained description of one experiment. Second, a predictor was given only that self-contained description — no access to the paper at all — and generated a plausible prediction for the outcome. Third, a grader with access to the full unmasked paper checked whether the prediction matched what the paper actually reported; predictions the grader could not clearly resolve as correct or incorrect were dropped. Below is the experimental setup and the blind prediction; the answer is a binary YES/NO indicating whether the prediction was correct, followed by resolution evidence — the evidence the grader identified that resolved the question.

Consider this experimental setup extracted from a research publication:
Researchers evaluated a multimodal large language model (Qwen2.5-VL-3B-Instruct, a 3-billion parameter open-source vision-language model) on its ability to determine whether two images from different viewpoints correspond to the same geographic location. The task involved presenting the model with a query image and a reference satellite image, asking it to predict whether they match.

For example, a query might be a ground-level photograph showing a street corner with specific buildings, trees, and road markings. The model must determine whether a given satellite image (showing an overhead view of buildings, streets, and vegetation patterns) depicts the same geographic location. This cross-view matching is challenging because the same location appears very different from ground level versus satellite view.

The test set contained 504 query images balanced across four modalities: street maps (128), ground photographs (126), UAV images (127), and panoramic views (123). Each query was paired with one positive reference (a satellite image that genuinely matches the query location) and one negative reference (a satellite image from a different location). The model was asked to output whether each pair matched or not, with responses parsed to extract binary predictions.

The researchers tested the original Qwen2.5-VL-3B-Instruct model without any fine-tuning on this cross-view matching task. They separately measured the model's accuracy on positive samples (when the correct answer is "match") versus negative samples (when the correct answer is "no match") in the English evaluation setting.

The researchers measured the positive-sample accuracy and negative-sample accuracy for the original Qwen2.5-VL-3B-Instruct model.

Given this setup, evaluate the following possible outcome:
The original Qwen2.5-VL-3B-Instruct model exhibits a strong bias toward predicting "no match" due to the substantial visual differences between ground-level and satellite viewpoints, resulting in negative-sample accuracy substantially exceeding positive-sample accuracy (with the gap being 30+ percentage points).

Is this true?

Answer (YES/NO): YES